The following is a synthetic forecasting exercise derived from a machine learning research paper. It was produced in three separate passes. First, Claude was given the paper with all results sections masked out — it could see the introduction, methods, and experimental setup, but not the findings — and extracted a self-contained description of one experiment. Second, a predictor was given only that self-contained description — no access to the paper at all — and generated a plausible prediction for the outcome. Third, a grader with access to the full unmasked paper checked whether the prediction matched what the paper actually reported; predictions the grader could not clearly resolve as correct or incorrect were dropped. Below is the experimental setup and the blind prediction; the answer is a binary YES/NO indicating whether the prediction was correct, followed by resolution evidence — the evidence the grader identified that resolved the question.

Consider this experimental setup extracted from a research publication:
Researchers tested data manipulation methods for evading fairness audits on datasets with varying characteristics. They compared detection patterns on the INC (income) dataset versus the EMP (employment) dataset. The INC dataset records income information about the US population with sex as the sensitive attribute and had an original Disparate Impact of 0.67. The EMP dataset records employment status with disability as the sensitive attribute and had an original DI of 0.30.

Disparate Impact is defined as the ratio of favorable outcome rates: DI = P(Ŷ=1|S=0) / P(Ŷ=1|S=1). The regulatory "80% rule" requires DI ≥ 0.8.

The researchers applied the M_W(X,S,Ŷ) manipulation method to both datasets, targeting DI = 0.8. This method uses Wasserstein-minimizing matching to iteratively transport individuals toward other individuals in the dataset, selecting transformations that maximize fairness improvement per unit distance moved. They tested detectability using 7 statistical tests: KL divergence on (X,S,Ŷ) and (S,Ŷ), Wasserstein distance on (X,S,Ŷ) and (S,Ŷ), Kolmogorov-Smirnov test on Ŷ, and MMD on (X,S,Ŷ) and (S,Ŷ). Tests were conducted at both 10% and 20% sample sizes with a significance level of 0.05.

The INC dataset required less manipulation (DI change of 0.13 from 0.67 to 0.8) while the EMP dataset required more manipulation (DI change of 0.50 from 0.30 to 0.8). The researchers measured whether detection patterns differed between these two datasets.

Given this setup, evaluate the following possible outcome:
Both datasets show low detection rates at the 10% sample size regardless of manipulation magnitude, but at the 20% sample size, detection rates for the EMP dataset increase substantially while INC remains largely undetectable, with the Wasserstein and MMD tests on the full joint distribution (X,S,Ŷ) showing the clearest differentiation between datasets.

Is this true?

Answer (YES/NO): NO